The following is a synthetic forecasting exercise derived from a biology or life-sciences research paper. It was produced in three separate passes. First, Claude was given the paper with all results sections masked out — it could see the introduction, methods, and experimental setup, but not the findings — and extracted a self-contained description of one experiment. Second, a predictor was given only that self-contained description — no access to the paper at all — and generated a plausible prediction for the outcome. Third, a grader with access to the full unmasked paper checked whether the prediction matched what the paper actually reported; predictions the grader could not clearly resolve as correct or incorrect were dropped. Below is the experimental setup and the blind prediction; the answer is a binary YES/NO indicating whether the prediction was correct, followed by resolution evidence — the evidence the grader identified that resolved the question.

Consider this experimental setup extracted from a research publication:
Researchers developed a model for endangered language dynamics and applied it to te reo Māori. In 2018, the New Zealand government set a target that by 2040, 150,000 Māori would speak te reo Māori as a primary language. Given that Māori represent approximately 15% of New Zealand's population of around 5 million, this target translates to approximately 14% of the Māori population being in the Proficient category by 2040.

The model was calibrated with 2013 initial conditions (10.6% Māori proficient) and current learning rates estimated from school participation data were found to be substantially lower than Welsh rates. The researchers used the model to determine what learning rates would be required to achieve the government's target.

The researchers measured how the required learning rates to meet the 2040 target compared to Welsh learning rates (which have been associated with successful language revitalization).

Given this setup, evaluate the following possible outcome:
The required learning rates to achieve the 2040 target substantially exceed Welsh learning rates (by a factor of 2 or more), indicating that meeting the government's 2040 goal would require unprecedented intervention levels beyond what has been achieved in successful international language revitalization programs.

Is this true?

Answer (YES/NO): NO